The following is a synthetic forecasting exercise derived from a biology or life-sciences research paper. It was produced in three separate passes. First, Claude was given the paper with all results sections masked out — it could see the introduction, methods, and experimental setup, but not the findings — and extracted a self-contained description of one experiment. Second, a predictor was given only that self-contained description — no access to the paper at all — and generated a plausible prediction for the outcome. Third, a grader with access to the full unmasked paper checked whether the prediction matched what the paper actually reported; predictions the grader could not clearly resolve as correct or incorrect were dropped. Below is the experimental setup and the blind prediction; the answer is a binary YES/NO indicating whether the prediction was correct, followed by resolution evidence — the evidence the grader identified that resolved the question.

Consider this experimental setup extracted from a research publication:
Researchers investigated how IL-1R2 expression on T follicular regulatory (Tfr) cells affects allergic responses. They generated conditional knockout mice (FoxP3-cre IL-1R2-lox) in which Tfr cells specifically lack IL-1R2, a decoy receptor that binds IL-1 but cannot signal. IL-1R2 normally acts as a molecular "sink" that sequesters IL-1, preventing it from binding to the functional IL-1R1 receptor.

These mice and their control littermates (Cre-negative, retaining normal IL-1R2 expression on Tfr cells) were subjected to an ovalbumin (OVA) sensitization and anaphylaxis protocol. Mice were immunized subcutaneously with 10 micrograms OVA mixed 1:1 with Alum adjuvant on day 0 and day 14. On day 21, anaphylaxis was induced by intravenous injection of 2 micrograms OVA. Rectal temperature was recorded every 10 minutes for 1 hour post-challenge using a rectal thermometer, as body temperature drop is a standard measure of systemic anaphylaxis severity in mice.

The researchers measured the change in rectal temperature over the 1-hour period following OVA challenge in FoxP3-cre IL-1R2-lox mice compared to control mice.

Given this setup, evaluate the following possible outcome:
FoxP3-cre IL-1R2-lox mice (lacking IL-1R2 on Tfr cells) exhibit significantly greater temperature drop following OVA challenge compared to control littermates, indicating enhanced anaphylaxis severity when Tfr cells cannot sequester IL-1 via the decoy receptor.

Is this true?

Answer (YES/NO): YES